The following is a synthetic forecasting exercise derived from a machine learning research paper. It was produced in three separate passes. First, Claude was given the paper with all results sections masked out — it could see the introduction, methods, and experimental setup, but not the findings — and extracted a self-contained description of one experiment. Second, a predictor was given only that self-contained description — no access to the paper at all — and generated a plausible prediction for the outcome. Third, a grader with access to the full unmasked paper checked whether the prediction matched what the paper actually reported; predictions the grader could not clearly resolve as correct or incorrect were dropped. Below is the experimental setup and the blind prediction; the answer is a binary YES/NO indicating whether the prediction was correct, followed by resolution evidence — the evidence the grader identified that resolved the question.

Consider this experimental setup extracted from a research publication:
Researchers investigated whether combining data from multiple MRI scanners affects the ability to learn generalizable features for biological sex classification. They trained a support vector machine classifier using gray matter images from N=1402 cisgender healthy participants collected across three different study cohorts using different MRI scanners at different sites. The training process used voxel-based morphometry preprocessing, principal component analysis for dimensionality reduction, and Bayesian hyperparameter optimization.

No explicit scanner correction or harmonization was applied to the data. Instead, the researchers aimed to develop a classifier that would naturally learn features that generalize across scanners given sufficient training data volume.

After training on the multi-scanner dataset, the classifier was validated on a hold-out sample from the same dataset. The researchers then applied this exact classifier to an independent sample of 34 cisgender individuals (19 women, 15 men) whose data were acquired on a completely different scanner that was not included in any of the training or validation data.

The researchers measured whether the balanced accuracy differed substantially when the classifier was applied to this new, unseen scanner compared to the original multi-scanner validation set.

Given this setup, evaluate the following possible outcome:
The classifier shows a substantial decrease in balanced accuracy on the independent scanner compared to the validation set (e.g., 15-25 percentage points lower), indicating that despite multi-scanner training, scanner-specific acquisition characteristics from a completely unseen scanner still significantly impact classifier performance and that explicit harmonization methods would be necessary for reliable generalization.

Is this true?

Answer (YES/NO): NO